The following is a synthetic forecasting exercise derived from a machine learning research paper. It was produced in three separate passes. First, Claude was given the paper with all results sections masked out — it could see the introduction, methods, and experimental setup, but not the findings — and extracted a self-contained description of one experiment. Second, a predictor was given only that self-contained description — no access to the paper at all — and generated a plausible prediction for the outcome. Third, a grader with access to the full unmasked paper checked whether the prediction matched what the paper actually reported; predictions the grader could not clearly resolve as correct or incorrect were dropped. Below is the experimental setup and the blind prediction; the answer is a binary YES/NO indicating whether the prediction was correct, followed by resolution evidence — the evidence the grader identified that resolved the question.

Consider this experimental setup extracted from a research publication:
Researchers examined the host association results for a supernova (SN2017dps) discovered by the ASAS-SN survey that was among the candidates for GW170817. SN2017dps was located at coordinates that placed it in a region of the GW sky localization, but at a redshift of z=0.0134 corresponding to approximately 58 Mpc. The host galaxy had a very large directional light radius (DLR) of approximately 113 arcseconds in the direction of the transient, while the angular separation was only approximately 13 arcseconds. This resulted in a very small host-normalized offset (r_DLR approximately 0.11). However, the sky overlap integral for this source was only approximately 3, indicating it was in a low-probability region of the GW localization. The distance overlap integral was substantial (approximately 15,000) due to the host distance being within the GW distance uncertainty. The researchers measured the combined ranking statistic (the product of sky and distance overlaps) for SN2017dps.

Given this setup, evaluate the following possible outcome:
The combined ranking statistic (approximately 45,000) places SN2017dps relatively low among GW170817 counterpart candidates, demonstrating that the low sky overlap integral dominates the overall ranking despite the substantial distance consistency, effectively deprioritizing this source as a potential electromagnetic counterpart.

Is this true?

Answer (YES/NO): NO